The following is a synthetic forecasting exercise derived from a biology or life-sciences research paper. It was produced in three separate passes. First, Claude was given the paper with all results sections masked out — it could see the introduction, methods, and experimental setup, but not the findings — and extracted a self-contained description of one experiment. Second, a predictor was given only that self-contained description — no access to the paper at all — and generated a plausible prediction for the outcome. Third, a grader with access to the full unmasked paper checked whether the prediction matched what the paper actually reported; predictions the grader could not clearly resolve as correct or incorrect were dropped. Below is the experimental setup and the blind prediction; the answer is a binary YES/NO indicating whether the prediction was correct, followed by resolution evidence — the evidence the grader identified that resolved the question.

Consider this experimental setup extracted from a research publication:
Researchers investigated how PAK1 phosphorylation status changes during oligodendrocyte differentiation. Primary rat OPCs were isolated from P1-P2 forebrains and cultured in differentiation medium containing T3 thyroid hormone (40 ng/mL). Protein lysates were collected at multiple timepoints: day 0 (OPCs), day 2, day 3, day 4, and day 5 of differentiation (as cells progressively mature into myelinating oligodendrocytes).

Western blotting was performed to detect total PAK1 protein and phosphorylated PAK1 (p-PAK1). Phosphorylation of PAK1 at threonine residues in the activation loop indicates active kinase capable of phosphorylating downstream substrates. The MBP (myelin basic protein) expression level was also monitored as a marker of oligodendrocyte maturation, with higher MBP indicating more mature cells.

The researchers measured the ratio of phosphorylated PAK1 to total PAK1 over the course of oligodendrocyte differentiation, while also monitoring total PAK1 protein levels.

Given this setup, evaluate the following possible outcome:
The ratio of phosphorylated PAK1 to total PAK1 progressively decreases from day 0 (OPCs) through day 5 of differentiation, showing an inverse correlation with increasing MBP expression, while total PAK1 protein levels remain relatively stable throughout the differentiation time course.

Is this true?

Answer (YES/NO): NO